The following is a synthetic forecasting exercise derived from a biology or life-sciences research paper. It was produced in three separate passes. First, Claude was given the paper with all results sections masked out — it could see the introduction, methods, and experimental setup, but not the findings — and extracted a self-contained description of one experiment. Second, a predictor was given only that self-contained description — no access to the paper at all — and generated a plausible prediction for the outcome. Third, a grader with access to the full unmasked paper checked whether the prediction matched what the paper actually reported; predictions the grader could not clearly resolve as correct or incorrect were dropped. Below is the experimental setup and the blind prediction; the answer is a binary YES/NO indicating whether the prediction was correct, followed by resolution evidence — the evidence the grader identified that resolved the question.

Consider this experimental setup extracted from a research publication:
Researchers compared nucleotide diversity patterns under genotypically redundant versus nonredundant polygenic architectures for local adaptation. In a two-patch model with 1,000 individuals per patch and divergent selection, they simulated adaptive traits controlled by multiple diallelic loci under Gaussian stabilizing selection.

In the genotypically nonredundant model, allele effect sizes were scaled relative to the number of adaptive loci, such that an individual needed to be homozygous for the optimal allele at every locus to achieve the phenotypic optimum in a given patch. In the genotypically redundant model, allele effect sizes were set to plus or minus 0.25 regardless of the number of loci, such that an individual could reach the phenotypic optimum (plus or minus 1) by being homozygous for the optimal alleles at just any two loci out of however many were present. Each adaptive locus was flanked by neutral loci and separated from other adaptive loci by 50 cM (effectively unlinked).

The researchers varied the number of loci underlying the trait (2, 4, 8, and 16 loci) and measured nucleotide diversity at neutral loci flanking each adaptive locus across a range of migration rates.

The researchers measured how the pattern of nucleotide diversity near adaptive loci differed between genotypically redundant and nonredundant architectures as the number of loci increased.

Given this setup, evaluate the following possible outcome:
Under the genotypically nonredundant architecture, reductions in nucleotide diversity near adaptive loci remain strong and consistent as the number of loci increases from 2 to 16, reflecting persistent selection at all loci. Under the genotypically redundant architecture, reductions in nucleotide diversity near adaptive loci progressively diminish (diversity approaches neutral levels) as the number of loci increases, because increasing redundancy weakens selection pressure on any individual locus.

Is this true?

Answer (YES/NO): NO